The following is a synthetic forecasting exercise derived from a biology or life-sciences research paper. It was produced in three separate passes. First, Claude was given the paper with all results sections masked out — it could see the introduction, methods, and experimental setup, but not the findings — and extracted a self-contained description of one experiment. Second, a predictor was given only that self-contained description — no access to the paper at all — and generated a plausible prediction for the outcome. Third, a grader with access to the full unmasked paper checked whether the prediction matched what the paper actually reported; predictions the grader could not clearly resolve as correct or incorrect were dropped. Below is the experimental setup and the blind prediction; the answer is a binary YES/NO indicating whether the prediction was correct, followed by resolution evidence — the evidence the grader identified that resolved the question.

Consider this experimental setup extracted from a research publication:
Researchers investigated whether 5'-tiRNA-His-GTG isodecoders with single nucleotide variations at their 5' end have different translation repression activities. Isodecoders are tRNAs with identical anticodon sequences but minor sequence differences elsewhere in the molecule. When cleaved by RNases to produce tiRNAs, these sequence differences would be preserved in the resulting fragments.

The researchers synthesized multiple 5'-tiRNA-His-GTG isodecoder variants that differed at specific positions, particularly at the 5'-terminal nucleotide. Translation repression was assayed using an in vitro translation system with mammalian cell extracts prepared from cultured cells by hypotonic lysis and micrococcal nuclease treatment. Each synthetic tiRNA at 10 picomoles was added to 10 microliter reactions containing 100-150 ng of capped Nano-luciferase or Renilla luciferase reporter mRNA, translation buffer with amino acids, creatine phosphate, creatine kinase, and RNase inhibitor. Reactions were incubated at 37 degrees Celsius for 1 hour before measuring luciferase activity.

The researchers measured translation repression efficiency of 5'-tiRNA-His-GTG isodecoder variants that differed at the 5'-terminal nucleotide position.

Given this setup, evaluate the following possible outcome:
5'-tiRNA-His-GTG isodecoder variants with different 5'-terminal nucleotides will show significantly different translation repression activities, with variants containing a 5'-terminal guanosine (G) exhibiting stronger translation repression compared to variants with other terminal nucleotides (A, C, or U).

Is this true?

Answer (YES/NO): NO